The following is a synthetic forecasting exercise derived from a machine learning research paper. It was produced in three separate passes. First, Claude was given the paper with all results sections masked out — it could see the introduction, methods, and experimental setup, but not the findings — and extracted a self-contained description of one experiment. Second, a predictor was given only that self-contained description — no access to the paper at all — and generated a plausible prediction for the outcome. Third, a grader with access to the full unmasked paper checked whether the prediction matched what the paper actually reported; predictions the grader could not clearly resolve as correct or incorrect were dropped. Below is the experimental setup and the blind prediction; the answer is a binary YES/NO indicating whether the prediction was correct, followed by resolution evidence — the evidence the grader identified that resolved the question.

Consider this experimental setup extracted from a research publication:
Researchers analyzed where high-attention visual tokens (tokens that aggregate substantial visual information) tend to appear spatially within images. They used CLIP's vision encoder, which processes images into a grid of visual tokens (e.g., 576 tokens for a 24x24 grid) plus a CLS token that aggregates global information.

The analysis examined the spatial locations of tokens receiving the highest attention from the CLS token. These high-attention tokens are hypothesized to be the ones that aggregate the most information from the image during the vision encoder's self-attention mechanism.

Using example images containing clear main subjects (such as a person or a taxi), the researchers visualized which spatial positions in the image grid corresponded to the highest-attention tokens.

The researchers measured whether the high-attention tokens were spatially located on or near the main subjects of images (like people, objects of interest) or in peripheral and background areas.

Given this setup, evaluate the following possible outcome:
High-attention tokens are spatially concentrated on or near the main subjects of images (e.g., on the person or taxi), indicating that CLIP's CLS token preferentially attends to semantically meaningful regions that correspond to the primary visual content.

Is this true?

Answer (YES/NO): NO